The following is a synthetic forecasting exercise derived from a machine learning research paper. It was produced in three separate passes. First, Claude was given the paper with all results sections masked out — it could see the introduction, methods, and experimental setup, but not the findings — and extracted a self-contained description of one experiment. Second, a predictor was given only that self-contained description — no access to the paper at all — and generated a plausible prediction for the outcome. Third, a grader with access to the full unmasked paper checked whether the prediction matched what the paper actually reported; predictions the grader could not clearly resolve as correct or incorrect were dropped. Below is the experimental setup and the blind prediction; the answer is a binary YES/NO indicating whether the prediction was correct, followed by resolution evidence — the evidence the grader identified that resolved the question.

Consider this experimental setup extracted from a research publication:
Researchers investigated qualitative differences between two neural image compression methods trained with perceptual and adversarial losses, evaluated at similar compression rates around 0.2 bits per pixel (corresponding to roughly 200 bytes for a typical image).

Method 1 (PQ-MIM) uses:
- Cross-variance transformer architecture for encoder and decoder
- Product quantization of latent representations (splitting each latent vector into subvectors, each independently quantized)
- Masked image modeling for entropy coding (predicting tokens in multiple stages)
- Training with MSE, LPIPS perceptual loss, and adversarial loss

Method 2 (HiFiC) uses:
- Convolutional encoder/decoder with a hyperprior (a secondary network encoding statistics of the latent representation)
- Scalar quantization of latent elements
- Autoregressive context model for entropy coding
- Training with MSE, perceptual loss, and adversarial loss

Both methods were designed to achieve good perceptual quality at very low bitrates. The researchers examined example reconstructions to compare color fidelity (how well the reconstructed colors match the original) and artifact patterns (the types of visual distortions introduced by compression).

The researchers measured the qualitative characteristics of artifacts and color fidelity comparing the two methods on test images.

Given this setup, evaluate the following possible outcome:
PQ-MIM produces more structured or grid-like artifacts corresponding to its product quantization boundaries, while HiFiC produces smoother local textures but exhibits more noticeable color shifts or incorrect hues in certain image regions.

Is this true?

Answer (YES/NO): NO